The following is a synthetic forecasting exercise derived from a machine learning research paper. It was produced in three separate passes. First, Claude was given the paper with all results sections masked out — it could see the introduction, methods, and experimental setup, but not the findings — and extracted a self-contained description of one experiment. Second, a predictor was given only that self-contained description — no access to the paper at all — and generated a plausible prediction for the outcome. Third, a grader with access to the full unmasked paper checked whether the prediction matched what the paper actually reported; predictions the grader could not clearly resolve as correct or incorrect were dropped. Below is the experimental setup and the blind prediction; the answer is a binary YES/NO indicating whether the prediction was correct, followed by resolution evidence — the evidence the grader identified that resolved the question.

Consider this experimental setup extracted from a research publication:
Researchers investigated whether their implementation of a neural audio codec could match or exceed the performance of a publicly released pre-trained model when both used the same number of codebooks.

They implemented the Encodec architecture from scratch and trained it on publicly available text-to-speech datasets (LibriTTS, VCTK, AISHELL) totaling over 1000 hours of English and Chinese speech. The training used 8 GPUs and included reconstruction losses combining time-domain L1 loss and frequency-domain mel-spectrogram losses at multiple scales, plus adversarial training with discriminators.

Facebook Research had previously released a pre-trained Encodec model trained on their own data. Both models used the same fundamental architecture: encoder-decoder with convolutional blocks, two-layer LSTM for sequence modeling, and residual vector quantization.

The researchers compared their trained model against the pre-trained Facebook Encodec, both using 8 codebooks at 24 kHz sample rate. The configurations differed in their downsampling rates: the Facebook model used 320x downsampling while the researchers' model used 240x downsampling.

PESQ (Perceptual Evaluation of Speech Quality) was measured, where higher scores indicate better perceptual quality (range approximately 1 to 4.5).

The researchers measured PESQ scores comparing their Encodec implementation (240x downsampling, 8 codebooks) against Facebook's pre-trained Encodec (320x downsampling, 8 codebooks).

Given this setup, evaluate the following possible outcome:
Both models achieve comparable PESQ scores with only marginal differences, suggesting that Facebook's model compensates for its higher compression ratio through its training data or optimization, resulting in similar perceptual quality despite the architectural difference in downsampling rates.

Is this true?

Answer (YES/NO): NO